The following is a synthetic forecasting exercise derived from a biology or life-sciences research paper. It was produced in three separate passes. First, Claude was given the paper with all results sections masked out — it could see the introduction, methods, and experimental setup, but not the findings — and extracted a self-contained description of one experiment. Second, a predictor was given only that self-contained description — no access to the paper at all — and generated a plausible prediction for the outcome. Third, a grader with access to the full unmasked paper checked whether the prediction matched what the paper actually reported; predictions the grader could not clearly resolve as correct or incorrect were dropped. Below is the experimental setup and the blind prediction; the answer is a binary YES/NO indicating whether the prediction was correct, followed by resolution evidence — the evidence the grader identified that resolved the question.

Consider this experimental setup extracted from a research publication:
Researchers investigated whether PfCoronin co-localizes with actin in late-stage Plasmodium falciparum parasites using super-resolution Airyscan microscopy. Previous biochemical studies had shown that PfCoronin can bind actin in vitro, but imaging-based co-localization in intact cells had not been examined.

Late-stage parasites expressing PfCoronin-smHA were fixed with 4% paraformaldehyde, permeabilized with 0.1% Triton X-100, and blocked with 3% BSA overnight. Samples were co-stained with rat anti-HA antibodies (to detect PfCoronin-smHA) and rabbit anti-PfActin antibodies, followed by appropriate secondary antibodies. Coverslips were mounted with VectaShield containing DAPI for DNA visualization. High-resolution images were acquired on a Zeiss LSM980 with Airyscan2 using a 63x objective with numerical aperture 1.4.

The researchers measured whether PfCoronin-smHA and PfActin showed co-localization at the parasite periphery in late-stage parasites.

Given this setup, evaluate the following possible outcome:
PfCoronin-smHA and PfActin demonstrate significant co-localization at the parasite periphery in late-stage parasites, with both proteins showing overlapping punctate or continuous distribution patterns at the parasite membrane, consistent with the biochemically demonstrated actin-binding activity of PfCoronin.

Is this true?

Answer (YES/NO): NO